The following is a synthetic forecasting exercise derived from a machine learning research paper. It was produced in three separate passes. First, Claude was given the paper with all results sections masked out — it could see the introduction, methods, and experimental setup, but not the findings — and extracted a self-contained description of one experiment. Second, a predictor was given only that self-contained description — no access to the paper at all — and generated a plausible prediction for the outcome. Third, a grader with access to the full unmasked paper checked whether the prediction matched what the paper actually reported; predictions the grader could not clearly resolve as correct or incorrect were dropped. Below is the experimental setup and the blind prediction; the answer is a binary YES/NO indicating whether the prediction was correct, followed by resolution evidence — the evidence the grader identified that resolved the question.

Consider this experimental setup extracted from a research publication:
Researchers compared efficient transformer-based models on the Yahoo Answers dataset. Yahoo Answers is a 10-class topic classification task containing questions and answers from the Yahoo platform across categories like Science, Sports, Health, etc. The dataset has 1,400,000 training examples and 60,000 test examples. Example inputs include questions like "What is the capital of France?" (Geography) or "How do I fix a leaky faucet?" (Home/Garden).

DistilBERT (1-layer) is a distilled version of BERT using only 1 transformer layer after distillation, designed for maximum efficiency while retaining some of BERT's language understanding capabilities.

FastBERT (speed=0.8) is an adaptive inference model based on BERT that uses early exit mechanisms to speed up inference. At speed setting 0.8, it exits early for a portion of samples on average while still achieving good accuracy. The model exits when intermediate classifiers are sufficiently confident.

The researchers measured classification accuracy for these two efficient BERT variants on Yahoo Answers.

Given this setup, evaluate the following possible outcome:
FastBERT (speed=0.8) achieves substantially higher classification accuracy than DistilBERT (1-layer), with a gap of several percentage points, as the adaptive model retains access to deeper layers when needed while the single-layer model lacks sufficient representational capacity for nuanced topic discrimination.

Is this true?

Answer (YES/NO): NO